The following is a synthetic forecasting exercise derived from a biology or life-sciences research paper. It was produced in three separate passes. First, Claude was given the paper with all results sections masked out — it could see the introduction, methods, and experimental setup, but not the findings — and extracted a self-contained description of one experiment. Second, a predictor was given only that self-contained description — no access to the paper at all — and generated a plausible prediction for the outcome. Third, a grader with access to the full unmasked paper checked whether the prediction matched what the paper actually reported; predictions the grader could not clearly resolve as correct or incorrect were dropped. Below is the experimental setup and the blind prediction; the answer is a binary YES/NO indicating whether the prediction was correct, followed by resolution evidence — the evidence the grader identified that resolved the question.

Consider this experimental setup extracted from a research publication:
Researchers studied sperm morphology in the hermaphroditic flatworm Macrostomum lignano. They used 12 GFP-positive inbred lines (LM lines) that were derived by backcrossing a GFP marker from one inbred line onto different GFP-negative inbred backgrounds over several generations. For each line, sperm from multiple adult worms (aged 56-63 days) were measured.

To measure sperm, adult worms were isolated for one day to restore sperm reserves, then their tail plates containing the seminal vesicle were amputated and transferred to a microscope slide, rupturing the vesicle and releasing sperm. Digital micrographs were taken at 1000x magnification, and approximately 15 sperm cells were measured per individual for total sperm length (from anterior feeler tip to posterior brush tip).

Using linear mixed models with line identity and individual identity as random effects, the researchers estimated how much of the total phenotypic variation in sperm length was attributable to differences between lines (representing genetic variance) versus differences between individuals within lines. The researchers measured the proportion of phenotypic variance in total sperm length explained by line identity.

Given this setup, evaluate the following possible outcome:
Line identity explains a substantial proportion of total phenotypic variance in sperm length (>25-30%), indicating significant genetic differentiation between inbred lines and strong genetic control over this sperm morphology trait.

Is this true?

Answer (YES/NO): YES